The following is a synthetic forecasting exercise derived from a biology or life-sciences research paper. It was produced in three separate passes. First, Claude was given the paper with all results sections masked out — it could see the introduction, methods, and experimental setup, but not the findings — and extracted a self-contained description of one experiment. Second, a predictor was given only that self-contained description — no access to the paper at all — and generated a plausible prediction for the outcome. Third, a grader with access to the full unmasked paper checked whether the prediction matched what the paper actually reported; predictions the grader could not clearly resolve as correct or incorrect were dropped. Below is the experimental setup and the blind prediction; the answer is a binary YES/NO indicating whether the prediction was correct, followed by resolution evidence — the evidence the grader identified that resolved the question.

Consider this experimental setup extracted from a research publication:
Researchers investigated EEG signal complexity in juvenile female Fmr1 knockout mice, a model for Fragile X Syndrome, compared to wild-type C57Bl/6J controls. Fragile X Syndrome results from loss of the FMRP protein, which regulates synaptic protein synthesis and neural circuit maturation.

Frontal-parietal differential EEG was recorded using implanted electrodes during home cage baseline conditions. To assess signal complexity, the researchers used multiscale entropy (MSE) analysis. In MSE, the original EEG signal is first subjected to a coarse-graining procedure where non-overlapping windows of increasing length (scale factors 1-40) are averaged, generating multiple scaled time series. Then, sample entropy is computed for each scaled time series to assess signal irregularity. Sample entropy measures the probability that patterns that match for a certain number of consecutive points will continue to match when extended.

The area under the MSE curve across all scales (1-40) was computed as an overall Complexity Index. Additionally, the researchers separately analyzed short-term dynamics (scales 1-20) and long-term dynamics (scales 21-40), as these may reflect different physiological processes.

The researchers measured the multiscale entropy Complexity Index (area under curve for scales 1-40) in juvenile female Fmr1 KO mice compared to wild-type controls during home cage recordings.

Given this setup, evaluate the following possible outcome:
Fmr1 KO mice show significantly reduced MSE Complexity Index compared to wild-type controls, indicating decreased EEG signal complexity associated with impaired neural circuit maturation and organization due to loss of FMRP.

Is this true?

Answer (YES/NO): NO